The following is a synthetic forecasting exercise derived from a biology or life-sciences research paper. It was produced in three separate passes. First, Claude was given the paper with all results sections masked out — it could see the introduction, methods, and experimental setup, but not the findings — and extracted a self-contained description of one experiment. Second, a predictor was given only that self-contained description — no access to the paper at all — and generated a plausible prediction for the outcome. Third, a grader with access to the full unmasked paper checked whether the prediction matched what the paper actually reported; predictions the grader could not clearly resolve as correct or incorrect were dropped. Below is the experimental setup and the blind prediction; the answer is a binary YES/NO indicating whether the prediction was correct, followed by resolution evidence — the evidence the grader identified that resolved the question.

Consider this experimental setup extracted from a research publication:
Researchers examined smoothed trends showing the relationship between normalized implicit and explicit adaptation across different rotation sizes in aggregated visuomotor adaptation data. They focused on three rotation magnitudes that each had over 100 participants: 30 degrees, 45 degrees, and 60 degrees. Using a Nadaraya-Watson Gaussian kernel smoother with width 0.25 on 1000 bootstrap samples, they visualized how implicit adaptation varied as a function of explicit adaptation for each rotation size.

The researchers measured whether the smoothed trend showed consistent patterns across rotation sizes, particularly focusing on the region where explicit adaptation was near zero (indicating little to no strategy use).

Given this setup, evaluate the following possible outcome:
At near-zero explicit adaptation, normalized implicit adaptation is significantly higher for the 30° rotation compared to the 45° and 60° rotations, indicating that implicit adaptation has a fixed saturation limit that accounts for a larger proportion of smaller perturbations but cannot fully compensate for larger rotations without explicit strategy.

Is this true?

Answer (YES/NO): YES